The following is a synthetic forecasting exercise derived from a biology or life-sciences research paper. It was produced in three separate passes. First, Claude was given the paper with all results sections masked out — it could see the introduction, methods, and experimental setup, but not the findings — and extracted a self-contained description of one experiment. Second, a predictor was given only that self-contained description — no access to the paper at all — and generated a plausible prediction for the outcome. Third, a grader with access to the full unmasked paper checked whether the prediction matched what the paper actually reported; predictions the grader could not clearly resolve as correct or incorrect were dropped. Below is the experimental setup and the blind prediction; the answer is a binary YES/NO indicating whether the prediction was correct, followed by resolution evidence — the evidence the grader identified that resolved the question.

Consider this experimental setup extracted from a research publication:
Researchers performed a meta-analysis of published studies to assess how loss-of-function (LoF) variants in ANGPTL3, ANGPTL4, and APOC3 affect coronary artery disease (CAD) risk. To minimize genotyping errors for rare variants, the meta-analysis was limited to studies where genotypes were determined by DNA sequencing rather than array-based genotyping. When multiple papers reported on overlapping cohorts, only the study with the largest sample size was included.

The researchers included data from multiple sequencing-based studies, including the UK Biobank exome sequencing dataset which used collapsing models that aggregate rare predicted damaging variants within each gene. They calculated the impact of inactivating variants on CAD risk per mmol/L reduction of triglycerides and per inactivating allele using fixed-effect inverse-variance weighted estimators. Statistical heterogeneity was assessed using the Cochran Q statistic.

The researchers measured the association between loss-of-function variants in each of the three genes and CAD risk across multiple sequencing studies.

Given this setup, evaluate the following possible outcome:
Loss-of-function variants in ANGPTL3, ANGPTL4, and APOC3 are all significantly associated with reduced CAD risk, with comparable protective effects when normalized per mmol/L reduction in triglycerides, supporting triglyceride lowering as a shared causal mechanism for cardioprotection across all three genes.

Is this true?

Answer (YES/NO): NO